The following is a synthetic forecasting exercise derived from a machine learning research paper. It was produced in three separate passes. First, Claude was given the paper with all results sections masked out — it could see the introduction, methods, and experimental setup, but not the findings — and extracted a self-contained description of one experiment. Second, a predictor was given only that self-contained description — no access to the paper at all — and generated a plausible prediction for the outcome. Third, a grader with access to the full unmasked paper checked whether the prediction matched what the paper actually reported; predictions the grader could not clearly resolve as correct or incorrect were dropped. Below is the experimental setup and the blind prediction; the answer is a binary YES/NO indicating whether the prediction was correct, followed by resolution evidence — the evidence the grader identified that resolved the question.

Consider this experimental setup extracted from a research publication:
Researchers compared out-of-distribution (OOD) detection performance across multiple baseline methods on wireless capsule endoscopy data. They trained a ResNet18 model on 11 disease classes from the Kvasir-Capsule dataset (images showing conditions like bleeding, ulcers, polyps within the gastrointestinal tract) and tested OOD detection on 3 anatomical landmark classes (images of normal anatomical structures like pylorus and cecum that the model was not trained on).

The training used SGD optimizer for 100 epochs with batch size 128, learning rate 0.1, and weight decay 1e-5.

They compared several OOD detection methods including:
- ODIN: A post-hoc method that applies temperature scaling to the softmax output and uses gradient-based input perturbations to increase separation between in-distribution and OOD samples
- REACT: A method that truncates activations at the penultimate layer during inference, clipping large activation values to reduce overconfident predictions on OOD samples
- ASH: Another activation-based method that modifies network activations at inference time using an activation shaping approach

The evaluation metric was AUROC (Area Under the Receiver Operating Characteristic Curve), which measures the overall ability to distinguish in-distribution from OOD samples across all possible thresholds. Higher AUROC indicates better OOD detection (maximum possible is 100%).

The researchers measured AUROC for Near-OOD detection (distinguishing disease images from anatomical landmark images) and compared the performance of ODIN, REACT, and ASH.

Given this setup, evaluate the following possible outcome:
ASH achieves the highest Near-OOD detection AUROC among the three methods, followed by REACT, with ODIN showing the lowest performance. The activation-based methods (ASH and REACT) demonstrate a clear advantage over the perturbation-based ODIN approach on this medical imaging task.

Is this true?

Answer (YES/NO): NO